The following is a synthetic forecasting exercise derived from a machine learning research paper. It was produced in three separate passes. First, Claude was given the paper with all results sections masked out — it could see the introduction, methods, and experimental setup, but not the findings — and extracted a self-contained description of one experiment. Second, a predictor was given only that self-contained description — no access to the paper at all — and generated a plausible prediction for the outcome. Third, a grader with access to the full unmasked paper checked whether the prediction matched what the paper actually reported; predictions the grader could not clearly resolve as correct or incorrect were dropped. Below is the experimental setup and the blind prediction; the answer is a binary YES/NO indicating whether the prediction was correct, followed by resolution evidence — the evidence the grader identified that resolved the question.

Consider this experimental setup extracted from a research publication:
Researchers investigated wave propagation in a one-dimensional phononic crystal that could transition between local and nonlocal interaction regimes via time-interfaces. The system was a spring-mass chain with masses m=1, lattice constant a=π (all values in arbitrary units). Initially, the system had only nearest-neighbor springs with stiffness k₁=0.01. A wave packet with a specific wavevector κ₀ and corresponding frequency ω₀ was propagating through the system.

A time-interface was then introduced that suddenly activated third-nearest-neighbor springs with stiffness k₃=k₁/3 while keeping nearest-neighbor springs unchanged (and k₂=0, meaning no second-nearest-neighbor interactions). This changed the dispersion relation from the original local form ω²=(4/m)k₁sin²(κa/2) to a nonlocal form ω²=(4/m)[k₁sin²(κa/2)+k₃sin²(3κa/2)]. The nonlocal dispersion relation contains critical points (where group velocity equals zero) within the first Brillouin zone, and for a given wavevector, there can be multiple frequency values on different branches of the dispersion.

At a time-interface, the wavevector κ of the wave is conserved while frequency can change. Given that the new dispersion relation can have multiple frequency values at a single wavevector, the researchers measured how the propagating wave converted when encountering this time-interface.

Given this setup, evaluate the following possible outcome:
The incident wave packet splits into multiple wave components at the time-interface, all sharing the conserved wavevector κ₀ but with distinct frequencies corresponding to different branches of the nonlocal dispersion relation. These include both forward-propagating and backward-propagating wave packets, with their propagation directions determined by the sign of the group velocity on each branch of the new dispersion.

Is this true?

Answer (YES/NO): NO